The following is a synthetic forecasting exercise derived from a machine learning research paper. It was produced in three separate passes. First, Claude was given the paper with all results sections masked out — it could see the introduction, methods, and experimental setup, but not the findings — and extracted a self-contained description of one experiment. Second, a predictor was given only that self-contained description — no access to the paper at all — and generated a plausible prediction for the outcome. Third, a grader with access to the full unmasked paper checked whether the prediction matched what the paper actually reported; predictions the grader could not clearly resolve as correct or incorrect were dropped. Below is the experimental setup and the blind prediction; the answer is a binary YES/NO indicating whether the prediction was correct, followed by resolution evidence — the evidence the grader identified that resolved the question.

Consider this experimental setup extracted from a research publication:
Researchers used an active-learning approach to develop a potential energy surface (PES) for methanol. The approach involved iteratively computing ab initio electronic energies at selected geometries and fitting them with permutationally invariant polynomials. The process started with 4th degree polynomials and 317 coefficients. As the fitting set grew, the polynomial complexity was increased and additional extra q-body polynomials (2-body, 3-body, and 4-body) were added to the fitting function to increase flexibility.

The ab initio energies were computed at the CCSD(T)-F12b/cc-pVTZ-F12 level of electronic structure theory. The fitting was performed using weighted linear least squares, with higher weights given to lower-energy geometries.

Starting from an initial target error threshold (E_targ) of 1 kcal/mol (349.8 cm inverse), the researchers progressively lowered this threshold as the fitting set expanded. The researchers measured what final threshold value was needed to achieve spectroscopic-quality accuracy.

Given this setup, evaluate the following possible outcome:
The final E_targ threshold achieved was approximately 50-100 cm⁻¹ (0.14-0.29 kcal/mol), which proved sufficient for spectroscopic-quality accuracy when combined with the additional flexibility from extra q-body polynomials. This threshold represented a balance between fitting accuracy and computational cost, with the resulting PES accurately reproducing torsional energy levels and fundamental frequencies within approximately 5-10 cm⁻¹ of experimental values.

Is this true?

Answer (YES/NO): NO